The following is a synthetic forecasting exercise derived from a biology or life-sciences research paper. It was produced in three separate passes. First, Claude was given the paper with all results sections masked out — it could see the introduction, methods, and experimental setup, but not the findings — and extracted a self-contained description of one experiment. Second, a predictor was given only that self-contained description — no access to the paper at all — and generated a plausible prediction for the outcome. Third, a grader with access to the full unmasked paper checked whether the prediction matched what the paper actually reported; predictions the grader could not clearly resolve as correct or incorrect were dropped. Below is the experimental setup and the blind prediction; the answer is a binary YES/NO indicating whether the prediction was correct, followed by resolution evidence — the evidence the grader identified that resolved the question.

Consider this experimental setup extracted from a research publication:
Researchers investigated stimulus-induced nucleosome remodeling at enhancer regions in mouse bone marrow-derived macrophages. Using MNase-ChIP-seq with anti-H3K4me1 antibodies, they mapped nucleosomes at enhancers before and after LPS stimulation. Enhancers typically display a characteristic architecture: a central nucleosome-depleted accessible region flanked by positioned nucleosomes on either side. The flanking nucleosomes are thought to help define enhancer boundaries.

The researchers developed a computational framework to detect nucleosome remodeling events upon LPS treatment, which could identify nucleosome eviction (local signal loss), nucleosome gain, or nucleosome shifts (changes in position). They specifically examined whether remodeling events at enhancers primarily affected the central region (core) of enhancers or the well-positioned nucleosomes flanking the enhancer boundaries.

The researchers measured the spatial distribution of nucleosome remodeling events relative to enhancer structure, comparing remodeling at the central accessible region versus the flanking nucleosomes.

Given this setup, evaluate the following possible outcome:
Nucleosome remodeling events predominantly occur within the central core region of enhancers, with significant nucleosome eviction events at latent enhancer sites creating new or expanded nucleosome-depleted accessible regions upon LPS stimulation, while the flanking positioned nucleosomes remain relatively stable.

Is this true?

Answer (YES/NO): NO